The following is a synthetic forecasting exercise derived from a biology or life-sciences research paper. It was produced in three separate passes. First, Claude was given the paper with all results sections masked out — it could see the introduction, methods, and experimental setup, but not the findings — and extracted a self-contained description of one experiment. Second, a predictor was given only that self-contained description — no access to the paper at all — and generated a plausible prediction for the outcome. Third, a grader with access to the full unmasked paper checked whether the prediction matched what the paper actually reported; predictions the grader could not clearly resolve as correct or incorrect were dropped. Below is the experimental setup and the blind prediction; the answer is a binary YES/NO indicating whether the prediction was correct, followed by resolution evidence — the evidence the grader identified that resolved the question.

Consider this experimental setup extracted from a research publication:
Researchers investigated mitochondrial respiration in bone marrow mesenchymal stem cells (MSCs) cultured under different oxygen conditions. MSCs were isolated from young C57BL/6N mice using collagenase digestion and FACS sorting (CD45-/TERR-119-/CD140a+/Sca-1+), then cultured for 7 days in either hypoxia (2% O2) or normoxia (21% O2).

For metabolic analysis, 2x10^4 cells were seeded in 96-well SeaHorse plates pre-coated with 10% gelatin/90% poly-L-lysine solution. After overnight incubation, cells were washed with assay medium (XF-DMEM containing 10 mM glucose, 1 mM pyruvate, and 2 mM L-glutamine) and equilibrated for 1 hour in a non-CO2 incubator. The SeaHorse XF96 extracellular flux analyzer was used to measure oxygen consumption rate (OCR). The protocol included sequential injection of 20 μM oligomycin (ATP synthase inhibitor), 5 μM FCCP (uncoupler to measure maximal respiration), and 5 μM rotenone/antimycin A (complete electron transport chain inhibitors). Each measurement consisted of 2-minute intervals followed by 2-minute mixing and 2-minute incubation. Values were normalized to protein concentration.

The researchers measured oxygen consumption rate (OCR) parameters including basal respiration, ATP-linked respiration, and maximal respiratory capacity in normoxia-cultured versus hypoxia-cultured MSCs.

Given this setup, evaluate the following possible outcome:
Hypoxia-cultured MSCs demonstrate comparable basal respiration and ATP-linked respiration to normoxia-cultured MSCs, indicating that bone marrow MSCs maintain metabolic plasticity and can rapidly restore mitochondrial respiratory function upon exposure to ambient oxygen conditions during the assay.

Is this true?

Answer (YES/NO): NO